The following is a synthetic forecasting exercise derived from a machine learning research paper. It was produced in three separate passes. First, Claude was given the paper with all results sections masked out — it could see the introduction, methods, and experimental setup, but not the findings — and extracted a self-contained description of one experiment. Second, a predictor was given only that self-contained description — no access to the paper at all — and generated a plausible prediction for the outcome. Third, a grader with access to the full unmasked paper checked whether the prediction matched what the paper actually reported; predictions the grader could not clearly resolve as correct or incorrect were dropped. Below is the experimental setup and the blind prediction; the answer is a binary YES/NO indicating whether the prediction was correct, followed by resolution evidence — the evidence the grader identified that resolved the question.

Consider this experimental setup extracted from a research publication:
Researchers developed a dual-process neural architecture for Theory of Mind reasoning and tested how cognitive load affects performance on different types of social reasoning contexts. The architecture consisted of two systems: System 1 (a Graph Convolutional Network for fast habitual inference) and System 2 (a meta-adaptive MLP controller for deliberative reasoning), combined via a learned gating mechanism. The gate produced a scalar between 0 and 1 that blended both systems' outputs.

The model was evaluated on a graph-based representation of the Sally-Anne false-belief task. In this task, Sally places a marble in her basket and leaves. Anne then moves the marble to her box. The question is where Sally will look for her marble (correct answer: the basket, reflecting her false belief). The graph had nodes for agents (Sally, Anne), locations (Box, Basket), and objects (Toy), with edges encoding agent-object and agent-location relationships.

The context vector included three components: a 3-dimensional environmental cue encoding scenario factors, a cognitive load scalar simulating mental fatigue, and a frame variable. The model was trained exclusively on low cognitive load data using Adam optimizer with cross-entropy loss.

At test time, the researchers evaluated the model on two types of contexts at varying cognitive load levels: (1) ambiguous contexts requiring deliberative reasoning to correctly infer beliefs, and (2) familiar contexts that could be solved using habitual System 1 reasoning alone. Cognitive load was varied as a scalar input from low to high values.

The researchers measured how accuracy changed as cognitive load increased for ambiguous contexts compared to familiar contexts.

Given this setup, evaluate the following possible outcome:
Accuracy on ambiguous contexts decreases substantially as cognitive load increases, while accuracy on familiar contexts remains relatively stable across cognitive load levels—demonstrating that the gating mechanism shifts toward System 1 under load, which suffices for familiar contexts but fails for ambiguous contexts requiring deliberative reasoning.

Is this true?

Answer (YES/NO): YES